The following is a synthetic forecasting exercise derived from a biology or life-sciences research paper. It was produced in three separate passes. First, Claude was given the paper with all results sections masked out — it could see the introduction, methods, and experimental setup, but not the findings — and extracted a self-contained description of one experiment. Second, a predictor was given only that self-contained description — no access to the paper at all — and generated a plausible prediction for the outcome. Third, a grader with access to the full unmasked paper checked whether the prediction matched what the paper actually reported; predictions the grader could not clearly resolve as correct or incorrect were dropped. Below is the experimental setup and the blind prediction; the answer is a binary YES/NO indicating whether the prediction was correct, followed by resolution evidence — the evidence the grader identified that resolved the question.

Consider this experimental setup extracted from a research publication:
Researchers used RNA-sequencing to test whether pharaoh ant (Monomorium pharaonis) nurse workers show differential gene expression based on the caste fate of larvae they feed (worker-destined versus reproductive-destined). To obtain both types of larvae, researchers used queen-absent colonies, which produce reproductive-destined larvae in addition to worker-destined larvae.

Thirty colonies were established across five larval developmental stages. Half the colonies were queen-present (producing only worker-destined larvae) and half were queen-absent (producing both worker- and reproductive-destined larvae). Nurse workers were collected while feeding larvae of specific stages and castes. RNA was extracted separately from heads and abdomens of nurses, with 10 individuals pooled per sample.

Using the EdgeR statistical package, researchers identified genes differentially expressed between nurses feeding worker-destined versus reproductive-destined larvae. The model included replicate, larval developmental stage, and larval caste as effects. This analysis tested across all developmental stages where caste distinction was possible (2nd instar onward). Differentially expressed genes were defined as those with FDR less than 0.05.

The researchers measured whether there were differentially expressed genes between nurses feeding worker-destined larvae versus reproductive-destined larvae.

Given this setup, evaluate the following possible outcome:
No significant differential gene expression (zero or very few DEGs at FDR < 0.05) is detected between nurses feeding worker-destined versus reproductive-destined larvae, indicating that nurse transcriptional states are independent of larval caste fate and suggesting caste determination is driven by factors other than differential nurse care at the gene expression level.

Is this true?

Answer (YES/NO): YES